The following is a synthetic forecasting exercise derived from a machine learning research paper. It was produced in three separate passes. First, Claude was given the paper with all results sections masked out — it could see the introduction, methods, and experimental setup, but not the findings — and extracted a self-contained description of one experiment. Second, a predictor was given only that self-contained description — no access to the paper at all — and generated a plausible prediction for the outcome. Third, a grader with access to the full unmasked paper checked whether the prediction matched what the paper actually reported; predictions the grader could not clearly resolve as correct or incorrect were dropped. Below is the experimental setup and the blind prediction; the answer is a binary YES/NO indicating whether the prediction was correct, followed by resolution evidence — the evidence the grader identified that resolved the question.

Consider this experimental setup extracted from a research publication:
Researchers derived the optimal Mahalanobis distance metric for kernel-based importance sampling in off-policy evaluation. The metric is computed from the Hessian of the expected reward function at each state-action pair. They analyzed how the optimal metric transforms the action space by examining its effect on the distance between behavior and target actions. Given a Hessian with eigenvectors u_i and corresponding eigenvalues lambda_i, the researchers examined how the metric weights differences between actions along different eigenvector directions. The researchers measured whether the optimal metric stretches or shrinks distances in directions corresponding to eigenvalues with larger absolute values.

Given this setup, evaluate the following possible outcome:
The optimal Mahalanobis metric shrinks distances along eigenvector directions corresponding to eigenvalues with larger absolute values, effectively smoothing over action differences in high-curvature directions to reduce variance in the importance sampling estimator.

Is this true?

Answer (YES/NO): NO